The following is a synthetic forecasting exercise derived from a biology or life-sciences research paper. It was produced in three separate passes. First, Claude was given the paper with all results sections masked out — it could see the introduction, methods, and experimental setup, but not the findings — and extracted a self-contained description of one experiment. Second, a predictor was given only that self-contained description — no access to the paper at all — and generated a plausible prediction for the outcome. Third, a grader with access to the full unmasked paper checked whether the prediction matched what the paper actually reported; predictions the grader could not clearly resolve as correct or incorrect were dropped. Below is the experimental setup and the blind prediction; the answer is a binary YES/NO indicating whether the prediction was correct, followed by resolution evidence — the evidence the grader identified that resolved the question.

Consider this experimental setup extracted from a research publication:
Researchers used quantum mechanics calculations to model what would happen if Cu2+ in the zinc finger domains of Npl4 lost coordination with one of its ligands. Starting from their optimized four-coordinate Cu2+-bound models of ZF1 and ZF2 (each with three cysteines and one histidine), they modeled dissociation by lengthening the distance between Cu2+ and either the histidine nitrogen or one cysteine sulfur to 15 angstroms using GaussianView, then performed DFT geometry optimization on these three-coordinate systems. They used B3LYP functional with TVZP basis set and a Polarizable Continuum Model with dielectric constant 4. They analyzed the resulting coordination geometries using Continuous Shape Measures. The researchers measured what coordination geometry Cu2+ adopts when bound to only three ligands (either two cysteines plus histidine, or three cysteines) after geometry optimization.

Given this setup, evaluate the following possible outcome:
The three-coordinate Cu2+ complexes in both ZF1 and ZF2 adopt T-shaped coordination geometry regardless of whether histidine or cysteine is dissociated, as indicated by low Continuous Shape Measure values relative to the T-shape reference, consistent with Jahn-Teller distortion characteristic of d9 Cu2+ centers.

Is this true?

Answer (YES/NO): NO